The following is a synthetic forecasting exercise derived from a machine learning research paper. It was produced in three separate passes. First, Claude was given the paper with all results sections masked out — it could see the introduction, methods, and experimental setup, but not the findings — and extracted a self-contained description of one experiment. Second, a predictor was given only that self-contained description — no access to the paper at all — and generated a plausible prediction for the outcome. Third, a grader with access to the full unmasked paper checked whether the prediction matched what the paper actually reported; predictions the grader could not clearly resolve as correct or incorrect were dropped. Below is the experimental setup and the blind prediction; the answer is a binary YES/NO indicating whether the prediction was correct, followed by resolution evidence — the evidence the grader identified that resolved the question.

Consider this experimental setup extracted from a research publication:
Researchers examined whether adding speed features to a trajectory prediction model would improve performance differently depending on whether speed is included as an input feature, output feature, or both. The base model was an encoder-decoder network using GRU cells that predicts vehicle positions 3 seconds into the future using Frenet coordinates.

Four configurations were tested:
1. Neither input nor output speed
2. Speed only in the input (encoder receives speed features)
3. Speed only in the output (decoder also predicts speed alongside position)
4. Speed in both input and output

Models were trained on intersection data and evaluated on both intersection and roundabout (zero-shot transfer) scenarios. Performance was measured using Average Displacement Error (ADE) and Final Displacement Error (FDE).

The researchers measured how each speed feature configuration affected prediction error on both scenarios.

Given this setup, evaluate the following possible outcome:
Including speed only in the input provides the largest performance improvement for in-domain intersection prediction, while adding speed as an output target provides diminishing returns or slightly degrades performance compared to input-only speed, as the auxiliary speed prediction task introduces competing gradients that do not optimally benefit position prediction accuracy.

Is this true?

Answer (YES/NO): NO